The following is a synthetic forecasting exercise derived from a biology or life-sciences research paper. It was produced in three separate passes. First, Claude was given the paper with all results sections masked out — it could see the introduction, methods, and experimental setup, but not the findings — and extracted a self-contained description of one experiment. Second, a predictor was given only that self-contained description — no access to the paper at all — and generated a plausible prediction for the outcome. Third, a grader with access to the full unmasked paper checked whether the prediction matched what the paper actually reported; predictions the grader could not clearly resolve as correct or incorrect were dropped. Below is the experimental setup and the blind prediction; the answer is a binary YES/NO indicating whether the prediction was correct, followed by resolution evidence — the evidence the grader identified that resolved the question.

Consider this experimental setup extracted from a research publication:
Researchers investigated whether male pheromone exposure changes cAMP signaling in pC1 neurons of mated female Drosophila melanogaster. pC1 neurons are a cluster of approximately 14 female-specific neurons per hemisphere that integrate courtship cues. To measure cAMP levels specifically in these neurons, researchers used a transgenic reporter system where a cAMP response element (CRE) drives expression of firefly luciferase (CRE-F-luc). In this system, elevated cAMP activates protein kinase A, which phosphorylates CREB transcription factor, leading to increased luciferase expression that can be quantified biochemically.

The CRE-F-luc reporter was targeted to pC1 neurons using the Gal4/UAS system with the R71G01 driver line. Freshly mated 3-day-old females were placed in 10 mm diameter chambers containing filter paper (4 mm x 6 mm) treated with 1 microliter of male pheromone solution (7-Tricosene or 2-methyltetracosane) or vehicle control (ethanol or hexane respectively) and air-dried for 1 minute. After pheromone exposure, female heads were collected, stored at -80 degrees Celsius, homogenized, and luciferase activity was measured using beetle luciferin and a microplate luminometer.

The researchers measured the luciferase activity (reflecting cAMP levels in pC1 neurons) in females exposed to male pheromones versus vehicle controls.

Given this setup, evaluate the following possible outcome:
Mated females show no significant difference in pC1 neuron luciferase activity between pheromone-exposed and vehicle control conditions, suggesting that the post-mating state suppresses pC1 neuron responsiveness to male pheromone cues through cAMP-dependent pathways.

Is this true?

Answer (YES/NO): NO